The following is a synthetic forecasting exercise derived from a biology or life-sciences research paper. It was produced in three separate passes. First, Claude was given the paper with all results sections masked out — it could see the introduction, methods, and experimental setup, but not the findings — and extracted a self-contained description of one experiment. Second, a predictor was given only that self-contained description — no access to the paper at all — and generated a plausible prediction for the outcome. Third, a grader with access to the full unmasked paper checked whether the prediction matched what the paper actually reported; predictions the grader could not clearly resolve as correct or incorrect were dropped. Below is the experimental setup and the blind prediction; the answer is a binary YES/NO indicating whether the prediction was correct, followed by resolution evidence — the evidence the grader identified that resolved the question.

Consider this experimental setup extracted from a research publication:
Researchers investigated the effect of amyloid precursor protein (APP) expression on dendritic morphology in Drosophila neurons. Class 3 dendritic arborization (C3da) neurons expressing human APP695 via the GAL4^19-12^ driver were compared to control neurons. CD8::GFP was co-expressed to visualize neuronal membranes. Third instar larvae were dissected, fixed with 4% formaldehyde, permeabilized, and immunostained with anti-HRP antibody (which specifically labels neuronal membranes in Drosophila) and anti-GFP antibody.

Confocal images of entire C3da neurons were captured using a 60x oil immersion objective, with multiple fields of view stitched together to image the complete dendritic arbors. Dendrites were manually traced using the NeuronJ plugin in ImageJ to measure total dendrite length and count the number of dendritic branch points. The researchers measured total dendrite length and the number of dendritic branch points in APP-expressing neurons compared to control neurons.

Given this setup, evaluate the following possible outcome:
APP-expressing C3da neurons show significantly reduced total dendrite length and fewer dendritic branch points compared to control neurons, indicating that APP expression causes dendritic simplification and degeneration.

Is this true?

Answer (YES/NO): YES